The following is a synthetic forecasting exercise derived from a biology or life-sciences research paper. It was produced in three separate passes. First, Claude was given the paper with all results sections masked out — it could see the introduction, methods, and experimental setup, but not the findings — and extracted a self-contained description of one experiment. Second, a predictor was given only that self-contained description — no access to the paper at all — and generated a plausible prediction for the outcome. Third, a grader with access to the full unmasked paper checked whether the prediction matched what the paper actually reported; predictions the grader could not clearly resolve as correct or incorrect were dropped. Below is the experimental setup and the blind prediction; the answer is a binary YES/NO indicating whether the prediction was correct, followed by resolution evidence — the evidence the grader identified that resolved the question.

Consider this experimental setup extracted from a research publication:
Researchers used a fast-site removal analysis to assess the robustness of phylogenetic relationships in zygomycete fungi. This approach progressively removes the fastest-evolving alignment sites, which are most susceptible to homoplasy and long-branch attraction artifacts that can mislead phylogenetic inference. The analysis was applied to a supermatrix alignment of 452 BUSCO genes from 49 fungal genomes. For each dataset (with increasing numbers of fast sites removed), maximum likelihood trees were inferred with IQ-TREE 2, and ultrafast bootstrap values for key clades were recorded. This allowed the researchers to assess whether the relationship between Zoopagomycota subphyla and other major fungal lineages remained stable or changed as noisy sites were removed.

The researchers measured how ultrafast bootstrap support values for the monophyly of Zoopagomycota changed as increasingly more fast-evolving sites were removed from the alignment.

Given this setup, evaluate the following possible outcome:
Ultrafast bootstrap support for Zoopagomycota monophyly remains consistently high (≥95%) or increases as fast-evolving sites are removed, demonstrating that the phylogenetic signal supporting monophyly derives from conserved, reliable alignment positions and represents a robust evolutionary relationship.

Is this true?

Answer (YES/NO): YES